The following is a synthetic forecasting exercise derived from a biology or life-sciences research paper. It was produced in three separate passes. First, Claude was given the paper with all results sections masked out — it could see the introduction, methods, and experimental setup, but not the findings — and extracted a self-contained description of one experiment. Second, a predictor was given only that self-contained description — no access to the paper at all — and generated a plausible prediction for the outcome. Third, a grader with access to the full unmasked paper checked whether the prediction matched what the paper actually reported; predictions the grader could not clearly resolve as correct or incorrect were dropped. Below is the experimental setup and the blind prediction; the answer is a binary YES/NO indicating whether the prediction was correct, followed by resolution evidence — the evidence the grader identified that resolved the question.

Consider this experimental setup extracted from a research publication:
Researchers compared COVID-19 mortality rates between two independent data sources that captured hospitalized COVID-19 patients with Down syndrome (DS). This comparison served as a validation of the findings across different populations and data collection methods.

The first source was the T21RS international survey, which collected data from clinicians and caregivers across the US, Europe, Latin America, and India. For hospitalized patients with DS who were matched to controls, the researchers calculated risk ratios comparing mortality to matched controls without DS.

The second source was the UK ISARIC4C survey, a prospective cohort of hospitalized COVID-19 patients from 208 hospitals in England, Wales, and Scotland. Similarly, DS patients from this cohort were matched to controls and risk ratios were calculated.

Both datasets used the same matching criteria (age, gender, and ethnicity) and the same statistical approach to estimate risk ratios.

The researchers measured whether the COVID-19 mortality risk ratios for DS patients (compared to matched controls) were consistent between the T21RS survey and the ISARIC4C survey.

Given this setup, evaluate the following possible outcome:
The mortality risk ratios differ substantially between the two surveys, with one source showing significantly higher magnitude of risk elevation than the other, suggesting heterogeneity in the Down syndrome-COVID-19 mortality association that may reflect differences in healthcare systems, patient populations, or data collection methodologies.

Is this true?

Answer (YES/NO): NO